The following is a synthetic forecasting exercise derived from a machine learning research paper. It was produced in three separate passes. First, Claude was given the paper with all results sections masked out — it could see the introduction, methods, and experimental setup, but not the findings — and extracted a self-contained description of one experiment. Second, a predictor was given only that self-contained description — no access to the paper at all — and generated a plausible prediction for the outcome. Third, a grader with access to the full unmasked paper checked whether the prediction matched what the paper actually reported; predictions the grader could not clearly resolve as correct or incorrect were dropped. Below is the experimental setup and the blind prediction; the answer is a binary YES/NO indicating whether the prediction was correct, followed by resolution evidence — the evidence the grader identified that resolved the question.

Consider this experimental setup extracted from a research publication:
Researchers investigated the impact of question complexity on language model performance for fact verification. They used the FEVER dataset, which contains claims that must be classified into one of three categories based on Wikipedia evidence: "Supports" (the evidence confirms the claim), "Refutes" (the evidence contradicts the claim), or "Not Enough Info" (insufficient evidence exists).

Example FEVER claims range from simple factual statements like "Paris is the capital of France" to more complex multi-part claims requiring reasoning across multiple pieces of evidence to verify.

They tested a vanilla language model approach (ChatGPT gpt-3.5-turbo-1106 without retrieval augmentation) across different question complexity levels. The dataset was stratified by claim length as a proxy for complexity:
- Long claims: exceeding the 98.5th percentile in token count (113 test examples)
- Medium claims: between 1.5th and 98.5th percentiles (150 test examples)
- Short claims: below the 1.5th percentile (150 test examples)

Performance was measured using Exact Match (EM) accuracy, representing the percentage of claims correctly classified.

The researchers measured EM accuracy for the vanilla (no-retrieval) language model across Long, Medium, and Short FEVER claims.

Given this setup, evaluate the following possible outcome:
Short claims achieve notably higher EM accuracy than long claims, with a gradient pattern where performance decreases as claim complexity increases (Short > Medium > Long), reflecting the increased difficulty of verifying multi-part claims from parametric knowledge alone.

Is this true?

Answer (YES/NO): YES